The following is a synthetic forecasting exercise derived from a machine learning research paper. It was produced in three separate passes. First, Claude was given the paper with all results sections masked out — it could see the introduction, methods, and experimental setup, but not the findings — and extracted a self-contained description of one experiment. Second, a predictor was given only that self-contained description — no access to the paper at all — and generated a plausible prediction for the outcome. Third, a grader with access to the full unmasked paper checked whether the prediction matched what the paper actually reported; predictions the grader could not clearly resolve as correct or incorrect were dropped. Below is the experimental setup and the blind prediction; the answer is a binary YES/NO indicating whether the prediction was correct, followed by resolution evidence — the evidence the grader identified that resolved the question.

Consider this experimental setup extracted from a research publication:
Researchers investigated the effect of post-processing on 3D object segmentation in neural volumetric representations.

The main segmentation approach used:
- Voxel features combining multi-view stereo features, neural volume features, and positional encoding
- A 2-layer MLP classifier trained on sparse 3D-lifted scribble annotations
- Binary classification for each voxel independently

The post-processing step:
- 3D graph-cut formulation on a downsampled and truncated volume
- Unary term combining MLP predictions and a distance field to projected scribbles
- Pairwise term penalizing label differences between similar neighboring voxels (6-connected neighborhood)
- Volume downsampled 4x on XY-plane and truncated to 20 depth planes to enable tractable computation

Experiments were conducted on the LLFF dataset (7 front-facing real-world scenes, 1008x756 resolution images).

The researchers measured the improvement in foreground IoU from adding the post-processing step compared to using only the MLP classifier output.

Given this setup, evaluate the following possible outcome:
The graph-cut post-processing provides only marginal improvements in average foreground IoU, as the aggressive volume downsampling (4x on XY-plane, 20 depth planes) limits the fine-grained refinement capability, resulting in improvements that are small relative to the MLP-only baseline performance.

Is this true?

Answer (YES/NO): NO